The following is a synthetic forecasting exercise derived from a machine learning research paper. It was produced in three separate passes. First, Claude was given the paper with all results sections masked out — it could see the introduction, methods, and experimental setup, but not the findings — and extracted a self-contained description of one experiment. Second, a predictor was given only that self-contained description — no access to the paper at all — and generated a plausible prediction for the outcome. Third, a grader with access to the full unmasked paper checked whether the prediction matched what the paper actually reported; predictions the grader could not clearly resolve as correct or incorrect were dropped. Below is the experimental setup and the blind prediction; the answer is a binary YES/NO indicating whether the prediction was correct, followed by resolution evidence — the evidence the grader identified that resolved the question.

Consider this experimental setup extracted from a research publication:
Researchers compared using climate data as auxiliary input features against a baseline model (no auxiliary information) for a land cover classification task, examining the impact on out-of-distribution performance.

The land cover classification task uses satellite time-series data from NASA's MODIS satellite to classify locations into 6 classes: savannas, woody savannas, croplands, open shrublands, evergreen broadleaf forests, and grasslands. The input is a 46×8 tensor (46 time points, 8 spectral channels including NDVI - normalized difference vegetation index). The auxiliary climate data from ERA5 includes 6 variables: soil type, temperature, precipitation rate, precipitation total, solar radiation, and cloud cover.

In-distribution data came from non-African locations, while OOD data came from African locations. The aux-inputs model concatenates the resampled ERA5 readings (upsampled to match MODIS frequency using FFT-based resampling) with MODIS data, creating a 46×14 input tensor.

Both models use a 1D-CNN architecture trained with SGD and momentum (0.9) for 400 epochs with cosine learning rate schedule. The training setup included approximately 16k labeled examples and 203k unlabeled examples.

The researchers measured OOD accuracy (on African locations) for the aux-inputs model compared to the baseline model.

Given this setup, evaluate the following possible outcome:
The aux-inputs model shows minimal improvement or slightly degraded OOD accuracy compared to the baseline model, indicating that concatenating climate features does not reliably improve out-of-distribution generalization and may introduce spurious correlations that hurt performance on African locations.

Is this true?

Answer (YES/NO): NO